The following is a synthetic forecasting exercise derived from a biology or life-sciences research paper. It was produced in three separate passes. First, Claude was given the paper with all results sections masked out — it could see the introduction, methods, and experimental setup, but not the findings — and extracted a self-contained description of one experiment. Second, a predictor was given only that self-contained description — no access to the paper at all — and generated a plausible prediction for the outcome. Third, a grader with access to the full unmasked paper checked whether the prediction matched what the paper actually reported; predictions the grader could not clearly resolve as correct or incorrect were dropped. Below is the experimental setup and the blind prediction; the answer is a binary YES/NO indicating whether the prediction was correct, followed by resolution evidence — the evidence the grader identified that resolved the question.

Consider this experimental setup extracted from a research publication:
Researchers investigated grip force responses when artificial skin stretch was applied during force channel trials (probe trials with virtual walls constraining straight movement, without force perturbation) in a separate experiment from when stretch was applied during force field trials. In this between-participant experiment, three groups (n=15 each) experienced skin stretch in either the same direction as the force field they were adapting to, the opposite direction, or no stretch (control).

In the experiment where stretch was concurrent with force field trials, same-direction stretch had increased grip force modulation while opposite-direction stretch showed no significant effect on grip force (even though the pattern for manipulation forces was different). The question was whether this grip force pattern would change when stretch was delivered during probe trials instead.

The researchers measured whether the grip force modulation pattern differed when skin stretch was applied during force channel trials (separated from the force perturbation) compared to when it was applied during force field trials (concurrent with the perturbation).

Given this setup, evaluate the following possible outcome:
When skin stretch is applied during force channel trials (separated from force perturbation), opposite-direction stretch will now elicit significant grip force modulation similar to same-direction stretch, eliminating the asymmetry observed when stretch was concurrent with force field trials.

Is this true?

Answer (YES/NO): NO